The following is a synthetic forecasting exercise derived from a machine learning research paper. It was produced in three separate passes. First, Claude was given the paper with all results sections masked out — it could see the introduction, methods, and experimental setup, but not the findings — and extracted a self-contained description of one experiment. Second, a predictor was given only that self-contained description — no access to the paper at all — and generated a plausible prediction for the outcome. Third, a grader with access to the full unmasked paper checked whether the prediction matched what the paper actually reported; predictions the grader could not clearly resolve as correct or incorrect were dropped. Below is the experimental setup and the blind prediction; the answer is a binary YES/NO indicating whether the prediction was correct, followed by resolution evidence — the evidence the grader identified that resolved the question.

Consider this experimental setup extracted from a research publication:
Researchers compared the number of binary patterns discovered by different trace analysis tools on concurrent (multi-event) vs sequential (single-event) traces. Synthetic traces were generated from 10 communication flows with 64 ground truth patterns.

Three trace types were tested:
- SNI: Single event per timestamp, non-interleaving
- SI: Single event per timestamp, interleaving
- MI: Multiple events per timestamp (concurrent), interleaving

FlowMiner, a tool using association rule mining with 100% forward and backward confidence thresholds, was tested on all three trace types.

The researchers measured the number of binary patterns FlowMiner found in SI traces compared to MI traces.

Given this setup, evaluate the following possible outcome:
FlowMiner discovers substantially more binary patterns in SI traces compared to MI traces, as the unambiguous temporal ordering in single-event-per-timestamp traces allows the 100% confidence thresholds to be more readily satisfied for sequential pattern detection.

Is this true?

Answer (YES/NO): NO